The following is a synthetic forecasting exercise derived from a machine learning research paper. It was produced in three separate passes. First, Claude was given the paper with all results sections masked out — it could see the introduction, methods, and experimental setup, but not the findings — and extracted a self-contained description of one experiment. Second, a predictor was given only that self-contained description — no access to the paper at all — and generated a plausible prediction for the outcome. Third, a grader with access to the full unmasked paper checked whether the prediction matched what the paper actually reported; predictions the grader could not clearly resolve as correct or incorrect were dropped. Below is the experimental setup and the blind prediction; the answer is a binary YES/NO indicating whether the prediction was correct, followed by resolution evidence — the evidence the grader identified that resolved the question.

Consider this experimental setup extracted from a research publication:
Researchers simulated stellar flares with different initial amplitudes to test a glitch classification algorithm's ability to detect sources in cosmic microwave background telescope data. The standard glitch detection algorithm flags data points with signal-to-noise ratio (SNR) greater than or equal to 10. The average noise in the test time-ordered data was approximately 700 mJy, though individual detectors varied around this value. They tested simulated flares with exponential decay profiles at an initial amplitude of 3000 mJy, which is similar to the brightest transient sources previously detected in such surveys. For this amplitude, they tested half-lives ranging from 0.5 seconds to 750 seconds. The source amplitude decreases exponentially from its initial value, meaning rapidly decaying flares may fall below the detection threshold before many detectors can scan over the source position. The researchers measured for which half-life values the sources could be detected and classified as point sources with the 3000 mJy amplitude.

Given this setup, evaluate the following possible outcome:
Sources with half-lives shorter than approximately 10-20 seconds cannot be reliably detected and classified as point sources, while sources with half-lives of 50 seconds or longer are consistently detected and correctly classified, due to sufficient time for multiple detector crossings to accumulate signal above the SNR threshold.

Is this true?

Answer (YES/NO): NO